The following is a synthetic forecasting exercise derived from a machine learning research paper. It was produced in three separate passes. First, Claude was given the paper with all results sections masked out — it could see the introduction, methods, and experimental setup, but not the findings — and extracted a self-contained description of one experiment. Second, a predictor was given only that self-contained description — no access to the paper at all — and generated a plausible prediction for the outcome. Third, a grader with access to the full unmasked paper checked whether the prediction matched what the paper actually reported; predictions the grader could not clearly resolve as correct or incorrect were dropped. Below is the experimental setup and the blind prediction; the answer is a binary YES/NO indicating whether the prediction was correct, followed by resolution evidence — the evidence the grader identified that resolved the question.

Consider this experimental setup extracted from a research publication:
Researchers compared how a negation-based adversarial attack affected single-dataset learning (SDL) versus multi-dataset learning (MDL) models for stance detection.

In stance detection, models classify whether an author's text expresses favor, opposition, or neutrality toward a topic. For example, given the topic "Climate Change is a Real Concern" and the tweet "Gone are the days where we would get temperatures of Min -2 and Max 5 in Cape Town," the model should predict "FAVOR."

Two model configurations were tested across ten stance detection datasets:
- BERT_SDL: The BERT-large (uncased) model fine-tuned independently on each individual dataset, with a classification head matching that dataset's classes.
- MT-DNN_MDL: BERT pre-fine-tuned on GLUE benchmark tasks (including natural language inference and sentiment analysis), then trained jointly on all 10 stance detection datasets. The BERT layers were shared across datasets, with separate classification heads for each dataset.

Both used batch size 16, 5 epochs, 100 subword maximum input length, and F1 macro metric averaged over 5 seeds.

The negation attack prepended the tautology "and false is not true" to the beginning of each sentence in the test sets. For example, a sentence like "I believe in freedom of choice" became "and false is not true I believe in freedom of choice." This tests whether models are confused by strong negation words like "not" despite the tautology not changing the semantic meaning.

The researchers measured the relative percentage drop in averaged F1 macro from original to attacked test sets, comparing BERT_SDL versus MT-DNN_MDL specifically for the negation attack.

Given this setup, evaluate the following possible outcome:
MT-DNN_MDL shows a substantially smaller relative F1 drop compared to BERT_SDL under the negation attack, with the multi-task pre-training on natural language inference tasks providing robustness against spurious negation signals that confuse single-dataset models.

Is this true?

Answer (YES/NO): NO